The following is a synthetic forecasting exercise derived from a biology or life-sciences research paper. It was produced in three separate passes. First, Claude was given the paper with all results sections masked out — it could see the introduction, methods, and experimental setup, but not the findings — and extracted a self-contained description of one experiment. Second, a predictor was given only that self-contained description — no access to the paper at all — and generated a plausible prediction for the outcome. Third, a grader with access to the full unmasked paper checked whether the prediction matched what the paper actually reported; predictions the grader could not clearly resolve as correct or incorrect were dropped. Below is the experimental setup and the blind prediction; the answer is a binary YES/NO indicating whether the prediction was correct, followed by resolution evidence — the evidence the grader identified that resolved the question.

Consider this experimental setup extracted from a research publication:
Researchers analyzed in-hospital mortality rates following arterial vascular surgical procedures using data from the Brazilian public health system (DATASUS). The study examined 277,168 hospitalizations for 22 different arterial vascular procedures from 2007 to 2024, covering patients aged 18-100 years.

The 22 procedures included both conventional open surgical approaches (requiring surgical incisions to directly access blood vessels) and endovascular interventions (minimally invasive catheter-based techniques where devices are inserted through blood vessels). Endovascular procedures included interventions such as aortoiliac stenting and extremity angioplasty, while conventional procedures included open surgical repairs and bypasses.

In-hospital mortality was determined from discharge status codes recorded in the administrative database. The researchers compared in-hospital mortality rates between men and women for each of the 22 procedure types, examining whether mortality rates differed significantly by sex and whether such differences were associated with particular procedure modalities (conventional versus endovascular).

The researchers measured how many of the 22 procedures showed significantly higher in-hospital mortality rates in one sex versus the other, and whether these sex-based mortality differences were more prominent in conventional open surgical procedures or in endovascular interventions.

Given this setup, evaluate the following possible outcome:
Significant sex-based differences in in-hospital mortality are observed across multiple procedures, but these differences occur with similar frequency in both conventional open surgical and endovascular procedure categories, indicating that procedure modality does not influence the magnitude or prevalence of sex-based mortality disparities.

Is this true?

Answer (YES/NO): NO